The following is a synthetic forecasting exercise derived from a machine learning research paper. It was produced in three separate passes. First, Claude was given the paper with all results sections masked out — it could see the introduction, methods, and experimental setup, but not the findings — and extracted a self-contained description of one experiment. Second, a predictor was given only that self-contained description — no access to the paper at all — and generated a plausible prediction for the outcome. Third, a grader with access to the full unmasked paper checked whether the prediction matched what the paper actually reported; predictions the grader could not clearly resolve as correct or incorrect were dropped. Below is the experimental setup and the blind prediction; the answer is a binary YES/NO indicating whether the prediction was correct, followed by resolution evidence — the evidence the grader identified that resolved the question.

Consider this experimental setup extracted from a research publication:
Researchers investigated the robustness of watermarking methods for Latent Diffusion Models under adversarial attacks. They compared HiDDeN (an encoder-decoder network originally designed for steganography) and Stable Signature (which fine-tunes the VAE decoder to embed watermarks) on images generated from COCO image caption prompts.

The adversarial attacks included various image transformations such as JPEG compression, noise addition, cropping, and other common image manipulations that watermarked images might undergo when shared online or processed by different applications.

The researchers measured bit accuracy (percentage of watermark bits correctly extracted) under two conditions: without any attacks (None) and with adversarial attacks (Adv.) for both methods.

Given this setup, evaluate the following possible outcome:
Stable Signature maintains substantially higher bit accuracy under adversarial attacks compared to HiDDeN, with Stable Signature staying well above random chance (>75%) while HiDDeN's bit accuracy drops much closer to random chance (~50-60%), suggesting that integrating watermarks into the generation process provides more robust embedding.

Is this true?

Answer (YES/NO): NO